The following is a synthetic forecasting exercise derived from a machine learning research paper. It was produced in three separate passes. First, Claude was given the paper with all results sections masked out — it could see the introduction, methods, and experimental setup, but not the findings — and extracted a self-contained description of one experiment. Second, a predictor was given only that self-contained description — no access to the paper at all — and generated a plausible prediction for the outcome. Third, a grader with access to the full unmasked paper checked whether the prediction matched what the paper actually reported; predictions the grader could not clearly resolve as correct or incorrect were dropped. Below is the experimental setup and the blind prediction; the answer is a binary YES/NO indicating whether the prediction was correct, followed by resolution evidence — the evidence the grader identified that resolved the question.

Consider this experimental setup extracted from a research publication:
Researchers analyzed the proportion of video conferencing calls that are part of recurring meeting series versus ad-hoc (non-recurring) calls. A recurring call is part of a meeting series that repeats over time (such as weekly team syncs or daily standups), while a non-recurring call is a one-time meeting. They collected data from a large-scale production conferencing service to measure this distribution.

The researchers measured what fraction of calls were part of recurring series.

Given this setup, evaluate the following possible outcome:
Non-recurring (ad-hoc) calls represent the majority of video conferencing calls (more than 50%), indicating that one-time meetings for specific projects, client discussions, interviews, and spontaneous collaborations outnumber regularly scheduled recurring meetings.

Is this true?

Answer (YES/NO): NO